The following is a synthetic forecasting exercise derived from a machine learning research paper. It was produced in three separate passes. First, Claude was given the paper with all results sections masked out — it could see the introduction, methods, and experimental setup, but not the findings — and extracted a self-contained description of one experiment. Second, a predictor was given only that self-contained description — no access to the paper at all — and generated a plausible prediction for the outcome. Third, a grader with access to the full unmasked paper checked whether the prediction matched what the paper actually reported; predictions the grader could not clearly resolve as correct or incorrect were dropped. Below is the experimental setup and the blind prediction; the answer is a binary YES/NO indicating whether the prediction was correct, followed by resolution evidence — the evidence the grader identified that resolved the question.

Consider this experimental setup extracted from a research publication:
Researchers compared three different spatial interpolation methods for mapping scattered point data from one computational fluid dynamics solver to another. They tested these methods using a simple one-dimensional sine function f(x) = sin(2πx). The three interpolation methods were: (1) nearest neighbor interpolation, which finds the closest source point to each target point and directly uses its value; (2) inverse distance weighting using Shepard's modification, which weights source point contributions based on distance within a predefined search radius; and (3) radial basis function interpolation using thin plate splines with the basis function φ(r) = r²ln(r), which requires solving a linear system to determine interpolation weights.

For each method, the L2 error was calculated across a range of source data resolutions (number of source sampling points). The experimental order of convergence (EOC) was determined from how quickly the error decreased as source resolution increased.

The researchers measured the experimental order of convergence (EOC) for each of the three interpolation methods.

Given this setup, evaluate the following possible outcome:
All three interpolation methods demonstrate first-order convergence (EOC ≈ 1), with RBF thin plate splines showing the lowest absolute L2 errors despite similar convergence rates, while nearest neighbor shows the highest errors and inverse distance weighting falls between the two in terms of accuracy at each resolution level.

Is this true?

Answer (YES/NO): NO